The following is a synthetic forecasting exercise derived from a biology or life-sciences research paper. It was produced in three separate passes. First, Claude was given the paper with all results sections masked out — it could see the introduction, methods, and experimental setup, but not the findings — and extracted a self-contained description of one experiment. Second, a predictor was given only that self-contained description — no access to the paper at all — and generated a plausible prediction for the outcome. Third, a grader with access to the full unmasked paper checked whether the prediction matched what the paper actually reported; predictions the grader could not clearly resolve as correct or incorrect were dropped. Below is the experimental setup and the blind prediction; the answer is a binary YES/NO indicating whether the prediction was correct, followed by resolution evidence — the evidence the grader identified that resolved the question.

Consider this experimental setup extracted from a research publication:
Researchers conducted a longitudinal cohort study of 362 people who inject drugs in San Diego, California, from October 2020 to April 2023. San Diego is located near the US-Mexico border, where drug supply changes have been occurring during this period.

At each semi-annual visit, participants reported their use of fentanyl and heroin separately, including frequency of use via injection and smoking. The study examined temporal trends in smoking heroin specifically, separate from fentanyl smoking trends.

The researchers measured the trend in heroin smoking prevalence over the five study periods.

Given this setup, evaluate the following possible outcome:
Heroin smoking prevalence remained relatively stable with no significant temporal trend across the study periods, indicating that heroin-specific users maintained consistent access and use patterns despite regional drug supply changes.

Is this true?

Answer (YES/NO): NO